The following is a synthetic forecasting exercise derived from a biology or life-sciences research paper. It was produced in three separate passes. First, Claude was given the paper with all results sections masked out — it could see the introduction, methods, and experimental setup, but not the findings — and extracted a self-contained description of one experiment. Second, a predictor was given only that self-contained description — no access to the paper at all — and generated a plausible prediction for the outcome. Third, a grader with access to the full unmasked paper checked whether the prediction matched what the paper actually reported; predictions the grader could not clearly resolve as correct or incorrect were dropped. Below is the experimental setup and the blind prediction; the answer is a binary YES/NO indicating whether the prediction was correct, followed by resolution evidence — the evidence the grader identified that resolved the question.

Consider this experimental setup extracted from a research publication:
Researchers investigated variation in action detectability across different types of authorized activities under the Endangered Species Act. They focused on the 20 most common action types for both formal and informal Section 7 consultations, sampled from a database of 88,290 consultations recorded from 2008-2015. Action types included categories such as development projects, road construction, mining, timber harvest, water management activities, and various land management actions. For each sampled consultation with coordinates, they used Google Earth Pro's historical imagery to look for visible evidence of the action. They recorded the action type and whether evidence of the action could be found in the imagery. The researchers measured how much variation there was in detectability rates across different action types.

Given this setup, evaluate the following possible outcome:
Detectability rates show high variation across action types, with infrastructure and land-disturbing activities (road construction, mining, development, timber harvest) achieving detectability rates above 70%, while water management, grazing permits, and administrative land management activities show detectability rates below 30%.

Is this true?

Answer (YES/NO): NO